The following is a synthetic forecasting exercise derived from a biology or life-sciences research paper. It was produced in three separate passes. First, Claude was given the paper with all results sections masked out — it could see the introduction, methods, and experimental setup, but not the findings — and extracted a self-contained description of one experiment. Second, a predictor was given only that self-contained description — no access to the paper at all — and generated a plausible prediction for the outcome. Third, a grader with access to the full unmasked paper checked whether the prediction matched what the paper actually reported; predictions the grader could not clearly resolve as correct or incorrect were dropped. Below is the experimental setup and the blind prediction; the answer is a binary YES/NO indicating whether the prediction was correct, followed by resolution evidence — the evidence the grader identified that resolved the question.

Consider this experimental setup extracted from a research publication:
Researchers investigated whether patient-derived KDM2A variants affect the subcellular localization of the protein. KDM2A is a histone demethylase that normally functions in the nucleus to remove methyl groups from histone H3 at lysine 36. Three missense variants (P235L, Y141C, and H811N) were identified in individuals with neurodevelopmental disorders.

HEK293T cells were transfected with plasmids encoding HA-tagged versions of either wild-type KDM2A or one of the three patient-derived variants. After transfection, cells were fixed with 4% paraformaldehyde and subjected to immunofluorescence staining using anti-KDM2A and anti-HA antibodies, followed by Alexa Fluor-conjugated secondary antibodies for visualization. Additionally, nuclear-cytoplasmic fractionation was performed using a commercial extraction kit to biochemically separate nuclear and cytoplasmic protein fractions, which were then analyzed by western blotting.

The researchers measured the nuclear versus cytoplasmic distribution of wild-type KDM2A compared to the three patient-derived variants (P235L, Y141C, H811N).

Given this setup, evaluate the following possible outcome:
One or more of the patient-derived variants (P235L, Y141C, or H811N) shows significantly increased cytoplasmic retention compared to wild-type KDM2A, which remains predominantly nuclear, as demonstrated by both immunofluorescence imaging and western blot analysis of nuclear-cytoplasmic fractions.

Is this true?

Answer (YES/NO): YES